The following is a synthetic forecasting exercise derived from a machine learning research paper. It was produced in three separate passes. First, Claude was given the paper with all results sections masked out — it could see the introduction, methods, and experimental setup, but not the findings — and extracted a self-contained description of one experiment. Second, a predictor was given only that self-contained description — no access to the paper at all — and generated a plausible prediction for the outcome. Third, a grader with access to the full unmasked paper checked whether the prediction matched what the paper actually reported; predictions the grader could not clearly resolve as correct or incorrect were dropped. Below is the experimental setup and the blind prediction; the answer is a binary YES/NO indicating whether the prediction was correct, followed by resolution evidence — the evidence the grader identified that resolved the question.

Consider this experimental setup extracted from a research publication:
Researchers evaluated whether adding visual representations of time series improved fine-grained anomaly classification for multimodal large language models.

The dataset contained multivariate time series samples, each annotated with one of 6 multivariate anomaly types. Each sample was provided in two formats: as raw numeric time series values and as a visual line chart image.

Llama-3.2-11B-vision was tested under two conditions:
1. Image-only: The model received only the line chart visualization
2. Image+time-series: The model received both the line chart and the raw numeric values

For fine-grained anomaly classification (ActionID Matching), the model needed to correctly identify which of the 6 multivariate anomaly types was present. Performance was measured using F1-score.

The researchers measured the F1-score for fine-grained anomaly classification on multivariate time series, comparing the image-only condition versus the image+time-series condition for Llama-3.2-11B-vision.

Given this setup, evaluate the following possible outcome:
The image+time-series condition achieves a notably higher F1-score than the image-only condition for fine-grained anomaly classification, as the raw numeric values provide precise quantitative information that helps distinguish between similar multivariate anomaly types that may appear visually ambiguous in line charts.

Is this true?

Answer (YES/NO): YES